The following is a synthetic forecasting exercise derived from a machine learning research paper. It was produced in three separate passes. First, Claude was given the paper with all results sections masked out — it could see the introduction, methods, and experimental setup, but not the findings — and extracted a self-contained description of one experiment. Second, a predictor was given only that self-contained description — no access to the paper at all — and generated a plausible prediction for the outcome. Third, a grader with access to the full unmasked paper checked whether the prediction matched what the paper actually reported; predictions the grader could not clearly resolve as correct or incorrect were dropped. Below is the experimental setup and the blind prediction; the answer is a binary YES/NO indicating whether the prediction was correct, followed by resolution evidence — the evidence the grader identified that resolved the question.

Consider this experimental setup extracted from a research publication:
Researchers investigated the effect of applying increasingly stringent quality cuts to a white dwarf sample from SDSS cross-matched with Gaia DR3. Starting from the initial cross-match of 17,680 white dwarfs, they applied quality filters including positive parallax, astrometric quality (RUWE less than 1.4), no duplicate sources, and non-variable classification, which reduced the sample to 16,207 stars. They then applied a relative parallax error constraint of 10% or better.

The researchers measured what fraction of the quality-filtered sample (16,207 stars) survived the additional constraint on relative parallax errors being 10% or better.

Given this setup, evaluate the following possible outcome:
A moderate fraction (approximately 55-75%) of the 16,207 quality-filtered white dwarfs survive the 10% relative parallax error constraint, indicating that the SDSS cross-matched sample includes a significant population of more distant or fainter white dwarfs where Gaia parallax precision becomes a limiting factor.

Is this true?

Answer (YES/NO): NO